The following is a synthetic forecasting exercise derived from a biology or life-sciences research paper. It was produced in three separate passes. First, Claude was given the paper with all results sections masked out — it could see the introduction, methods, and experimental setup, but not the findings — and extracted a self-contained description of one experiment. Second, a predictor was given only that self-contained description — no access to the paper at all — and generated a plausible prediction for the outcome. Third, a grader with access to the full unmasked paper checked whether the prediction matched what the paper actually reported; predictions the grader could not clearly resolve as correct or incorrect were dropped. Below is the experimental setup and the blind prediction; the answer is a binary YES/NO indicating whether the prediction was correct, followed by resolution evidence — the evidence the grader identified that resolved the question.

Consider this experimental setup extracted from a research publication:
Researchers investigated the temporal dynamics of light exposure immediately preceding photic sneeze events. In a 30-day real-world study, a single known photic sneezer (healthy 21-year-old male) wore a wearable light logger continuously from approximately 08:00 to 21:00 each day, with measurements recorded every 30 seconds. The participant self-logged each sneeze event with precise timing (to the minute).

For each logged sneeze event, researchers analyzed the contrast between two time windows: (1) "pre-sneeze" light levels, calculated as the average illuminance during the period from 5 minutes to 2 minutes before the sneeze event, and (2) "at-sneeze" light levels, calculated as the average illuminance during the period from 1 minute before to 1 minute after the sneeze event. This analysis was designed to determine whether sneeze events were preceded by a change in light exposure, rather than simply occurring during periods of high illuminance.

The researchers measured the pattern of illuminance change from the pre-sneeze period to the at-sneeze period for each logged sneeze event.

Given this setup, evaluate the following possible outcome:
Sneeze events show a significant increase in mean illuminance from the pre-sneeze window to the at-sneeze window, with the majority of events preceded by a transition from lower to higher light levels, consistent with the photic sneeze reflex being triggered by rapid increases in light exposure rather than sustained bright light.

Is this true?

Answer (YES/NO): YES